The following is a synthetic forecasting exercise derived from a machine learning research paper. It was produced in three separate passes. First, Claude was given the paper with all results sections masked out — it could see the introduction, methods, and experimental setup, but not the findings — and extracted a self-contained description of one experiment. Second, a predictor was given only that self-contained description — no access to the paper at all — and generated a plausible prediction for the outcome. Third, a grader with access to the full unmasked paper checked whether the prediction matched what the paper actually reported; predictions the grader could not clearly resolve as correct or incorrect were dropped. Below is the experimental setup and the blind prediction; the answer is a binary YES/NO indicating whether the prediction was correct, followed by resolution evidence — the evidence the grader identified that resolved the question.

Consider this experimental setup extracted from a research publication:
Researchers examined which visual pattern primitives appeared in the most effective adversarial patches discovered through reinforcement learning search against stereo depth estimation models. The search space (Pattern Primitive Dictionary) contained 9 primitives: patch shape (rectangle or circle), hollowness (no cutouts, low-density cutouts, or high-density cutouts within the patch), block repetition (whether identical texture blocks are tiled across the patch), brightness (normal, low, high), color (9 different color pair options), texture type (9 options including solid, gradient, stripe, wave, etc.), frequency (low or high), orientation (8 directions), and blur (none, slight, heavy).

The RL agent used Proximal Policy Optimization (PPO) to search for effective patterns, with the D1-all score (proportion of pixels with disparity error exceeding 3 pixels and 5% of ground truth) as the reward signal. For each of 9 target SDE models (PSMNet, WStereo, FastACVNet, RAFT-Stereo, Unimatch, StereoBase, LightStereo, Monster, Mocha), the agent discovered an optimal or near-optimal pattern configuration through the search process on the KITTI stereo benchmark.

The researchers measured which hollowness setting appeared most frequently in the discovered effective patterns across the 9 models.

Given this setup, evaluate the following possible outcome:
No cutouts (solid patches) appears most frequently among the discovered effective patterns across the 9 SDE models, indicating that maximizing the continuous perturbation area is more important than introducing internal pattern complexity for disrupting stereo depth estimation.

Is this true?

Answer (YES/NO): NO